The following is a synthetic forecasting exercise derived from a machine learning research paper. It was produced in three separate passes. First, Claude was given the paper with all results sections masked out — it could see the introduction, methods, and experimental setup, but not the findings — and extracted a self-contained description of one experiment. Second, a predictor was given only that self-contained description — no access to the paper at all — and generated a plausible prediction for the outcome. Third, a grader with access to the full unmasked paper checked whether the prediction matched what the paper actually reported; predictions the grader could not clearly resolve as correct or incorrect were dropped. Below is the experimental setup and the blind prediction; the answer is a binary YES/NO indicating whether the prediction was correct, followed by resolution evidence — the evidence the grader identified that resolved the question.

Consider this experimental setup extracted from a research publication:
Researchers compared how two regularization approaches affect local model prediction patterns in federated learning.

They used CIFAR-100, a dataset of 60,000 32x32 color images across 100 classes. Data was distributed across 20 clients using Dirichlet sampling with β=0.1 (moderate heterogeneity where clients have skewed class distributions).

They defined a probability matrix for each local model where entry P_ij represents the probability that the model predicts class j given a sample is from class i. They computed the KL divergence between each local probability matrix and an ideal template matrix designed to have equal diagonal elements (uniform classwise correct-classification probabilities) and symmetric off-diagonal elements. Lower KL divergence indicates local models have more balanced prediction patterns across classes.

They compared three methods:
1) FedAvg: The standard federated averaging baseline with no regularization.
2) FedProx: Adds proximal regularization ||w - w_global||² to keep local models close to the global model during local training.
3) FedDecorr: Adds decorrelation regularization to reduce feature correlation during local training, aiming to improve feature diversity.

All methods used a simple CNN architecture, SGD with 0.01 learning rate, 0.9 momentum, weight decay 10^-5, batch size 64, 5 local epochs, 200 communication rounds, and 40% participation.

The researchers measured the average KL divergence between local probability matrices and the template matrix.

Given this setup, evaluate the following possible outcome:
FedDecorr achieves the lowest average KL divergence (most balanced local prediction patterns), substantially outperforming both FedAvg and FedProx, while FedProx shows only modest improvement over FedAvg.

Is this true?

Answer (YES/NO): NO